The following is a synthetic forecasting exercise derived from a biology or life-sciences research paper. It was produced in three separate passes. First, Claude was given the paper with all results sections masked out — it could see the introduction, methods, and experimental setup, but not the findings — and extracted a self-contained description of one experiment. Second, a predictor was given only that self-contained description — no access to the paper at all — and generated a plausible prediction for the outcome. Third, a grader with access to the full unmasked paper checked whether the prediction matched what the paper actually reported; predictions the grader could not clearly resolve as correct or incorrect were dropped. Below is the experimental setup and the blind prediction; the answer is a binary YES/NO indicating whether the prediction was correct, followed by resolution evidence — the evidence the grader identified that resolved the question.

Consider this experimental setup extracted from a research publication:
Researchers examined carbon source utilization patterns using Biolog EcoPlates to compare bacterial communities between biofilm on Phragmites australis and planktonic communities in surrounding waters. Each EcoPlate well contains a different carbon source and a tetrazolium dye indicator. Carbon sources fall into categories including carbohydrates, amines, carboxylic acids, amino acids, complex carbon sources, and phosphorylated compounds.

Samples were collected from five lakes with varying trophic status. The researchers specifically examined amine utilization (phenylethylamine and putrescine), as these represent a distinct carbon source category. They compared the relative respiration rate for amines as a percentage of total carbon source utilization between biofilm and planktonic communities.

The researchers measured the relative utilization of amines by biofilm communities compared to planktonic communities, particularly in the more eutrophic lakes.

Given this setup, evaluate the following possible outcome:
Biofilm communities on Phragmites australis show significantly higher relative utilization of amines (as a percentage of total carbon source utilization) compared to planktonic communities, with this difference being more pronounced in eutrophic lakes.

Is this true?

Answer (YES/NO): YES